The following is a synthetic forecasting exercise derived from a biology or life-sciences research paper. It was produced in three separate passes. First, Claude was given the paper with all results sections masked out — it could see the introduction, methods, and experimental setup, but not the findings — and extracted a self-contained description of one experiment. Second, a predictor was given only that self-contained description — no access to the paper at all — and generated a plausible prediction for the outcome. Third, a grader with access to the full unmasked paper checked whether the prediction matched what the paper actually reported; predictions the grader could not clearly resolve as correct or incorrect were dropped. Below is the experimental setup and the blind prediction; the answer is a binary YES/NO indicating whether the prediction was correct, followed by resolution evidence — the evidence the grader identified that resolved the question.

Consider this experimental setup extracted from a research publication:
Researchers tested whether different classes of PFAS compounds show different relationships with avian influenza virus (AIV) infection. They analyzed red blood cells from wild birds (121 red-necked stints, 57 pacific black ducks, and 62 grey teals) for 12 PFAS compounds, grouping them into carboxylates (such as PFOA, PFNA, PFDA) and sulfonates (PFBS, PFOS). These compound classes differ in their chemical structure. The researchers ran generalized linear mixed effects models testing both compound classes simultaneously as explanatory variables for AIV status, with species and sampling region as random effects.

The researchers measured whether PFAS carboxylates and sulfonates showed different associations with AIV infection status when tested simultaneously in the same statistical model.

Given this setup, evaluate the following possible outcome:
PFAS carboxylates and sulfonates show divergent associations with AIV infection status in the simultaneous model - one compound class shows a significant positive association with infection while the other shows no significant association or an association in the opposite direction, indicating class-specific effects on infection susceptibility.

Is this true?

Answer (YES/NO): NO